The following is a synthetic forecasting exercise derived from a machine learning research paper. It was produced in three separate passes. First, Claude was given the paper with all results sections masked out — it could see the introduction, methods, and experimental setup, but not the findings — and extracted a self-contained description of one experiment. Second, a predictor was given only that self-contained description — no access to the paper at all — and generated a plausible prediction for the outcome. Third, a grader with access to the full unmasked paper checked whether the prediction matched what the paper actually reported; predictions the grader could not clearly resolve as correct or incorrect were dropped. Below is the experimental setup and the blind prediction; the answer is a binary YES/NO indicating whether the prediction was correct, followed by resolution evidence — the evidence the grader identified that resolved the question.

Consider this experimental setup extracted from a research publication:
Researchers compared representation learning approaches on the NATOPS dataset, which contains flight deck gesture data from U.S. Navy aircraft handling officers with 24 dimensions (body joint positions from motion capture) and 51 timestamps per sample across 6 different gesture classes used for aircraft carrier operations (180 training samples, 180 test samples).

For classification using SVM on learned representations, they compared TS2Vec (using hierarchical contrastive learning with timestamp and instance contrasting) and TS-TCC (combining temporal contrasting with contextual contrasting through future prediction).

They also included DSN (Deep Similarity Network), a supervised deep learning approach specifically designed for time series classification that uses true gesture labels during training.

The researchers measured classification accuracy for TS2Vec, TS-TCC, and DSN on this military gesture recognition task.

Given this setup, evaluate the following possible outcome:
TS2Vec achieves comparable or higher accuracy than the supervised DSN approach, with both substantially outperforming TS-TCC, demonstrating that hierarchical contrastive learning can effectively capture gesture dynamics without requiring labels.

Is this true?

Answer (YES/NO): NO